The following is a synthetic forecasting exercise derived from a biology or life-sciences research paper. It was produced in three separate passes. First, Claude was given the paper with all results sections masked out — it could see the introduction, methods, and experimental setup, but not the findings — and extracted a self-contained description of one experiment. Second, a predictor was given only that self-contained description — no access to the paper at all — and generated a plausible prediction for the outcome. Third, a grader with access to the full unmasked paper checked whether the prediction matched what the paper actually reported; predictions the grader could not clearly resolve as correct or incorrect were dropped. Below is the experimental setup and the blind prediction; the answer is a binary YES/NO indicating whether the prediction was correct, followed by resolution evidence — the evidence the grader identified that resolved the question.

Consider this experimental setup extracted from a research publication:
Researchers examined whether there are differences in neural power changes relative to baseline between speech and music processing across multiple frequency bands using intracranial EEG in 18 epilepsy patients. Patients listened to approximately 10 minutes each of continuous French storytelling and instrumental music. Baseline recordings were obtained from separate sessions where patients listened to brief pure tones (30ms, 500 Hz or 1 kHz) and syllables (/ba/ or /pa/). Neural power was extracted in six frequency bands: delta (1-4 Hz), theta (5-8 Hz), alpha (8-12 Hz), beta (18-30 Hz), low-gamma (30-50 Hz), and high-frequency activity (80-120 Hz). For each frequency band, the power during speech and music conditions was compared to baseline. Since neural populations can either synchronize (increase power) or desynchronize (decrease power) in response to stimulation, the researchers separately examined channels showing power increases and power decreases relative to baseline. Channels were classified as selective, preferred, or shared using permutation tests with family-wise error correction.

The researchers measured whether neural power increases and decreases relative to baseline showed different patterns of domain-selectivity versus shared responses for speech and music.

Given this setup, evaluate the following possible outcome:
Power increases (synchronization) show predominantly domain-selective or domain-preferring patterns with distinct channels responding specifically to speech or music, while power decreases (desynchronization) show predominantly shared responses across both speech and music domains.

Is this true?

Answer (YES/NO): NO